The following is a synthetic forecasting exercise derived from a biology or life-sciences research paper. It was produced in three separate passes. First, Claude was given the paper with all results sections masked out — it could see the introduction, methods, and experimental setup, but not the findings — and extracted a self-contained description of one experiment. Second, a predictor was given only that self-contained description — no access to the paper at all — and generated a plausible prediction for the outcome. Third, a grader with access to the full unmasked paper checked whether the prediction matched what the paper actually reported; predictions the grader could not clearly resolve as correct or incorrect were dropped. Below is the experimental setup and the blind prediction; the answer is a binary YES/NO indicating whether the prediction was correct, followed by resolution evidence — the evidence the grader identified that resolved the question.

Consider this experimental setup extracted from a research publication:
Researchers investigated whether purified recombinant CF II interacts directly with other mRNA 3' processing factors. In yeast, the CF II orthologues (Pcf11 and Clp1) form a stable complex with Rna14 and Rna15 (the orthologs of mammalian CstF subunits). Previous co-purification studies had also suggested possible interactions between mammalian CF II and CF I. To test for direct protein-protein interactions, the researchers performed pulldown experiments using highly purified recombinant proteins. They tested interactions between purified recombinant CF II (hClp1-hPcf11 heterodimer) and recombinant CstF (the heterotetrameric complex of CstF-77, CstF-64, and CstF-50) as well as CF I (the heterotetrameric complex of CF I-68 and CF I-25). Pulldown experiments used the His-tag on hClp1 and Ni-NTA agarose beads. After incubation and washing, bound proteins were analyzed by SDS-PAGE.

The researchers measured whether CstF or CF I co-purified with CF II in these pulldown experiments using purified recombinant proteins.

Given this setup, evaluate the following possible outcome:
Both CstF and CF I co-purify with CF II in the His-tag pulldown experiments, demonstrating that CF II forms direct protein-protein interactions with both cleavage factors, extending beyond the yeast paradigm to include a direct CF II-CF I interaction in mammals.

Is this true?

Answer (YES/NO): NO